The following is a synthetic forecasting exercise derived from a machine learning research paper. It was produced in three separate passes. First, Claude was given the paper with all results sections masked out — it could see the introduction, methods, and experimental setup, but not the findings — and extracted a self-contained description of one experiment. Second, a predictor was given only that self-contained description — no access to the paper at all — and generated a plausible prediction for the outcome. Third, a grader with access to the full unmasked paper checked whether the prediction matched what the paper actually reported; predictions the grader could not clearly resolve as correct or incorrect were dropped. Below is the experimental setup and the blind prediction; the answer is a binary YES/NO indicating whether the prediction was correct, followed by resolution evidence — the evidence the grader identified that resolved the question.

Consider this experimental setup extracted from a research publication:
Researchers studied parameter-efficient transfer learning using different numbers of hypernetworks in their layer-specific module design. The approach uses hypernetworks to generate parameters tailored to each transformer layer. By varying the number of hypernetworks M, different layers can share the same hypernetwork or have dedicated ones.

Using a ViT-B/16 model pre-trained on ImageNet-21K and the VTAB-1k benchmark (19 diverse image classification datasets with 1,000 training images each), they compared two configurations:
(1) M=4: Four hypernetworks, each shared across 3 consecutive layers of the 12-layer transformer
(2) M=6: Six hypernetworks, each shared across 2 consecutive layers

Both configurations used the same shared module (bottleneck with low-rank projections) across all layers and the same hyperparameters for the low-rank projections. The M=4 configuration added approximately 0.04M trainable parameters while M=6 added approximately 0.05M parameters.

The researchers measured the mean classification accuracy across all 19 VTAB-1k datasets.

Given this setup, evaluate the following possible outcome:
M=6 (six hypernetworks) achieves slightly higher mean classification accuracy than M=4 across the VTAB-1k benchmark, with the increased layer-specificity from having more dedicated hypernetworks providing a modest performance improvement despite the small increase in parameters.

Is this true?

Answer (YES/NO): YES